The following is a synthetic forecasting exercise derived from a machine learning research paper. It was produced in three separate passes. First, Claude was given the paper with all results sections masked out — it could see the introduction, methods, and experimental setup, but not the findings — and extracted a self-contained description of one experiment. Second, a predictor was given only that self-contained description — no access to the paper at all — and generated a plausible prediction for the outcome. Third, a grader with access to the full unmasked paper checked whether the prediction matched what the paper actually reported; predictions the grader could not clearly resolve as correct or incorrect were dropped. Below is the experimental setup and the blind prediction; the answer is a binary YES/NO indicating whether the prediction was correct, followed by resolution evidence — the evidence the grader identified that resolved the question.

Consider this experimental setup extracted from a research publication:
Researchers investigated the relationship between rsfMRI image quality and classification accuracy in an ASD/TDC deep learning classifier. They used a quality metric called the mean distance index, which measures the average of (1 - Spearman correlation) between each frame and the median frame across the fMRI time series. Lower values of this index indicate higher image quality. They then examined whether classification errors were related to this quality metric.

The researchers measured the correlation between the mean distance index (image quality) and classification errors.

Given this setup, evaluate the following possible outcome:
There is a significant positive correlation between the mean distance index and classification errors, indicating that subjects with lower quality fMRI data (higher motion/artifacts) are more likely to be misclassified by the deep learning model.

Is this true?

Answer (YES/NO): YES